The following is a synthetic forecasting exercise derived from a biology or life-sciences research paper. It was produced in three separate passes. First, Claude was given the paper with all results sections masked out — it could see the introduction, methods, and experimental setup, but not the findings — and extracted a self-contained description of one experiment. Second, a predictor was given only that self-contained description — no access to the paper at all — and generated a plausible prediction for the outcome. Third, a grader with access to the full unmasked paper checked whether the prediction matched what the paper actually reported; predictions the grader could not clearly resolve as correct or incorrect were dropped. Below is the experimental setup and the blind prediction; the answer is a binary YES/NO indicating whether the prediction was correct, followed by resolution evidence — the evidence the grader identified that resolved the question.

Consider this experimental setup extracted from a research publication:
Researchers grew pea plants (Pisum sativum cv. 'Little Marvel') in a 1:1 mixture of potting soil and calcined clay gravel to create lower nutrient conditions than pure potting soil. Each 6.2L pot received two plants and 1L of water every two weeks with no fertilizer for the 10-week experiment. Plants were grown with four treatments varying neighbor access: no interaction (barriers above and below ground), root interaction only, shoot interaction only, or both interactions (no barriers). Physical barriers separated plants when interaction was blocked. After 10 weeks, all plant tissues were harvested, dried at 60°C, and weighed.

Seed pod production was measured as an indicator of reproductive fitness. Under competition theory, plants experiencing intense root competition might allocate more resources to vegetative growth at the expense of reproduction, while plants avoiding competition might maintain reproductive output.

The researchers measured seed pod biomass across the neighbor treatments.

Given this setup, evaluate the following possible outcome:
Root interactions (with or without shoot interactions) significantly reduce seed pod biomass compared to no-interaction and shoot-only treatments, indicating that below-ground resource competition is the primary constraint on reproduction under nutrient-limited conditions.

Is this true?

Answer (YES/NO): NO